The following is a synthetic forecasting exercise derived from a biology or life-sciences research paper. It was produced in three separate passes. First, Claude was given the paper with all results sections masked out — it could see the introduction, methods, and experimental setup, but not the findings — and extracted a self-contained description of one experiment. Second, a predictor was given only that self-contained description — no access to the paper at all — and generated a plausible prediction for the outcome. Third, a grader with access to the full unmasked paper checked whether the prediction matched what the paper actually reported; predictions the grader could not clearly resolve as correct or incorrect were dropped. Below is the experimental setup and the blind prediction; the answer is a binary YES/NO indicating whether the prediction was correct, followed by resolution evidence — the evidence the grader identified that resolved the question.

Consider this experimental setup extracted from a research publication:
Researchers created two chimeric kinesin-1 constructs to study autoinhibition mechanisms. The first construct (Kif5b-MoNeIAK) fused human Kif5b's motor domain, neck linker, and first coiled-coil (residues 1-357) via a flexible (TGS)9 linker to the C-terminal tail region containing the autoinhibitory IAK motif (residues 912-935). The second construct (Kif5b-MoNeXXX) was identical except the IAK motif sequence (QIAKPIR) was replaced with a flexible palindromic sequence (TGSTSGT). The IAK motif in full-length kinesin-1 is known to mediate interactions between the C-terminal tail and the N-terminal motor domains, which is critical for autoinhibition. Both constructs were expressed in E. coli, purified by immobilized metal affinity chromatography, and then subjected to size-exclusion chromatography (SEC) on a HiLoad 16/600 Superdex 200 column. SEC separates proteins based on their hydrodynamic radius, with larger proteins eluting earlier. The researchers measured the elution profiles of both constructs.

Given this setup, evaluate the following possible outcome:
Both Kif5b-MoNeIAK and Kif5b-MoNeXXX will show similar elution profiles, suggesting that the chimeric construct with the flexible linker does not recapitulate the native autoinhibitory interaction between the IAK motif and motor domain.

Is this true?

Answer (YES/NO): NO